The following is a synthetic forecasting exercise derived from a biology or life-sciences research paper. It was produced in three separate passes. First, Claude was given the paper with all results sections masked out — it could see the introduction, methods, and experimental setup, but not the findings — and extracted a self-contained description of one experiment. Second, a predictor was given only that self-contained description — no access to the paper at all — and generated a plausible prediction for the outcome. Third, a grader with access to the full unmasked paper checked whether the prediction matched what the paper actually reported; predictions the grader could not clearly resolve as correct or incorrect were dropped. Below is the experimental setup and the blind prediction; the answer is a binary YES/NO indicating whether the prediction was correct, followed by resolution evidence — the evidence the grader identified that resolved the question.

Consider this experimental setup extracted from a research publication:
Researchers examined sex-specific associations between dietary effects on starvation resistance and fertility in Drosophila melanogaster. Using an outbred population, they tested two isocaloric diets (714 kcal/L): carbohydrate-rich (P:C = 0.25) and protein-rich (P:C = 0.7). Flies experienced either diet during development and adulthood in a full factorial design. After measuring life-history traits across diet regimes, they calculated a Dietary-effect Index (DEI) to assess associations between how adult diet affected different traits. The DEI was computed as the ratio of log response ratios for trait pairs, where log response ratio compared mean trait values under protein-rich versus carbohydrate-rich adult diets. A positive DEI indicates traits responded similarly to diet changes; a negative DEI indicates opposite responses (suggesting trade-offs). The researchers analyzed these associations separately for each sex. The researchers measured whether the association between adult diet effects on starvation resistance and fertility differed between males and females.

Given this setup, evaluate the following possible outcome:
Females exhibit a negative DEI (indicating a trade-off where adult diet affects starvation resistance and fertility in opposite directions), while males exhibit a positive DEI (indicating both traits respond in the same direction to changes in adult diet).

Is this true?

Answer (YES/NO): NO